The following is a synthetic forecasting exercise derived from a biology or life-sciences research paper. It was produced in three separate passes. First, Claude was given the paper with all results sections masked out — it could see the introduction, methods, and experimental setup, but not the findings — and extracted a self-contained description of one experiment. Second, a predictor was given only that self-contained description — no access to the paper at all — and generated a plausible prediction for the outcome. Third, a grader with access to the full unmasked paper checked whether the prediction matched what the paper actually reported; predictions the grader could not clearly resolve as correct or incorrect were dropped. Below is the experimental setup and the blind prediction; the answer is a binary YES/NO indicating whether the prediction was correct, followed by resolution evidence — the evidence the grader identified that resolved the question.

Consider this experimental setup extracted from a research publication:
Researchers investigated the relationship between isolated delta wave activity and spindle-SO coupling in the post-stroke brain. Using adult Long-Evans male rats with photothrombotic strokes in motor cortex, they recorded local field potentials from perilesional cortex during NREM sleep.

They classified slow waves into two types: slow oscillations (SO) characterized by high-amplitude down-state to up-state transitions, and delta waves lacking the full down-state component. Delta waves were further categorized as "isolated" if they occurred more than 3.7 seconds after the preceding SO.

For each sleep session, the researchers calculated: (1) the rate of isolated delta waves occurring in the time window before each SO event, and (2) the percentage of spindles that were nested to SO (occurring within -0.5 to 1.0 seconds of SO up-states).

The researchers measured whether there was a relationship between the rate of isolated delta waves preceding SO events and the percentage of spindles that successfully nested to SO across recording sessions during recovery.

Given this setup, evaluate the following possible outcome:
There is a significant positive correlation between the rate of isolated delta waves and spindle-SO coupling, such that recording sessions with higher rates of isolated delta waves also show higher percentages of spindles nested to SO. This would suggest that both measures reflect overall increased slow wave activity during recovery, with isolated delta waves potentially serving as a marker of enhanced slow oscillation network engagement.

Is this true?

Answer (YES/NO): NO